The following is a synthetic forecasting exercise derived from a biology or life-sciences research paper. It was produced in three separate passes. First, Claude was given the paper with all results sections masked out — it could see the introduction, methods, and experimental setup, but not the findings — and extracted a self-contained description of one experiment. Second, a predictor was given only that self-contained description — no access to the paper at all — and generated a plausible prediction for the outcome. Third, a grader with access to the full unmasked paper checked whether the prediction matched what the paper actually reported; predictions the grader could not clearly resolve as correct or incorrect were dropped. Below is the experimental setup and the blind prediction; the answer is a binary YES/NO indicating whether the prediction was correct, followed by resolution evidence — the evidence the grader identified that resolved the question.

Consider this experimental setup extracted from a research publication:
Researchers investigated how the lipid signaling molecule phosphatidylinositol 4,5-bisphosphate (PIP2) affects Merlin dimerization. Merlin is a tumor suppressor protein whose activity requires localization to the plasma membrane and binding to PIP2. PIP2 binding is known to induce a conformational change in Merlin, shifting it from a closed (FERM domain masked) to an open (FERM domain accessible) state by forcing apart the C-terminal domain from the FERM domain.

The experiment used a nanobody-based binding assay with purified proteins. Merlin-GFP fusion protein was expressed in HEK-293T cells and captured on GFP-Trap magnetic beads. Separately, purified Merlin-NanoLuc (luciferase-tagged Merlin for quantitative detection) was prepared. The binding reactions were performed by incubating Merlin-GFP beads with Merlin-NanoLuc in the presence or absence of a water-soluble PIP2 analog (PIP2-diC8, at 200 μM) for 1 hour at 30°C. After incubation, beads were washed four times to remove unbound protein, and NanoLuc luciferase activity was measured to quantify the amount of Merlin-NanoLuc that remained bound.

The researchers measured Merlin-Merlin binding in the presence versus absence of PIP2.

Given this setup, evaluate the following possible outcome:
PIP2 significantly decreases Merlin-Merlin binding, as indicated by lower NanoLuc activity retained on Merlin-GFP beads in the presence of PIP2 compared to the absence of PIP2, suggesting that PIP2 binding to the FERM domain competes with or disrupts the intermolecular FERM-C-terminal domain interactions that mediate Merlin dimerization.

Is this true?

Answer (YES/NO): NO